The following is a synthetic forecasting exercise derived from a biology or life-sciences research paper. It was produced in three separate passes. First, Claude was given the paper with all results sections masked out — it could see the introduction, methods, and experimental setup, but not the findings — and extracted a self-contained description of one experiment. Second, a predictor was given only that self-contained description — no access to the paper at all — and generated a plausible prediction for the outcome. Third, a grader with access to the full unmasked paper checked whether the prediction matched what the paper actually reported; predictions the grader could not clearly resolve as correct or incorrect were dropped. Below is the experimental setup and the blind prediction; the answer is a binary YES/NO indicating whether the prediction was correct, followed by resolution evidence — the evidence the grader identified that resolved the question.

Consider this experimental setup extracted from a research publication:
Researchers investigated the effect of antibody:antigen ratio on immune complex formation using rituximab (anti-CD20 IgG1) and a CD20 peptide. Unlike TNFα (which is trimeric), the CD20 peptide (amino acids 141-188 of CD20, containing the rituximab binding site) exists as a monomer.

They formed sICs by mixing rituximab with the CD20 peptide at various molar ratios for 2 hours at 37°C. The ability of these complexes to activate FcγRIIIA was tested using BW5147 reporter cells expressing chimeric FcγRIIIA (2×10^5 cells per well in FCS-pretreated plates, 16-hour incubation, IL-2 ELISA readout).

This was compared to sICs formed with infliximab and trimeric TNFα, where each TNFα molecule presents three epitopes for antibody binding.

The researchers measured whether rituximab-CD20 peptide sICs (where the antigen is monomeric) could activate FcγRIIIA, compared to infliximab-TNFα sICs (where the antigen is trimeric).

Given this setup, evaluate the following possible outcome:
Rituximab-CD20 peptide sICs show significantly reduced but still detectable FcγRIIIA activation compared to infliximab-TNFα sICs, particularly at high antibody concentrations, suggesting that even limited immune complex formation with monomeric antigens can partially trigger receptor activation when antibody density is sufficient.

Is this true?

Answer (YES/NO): NO